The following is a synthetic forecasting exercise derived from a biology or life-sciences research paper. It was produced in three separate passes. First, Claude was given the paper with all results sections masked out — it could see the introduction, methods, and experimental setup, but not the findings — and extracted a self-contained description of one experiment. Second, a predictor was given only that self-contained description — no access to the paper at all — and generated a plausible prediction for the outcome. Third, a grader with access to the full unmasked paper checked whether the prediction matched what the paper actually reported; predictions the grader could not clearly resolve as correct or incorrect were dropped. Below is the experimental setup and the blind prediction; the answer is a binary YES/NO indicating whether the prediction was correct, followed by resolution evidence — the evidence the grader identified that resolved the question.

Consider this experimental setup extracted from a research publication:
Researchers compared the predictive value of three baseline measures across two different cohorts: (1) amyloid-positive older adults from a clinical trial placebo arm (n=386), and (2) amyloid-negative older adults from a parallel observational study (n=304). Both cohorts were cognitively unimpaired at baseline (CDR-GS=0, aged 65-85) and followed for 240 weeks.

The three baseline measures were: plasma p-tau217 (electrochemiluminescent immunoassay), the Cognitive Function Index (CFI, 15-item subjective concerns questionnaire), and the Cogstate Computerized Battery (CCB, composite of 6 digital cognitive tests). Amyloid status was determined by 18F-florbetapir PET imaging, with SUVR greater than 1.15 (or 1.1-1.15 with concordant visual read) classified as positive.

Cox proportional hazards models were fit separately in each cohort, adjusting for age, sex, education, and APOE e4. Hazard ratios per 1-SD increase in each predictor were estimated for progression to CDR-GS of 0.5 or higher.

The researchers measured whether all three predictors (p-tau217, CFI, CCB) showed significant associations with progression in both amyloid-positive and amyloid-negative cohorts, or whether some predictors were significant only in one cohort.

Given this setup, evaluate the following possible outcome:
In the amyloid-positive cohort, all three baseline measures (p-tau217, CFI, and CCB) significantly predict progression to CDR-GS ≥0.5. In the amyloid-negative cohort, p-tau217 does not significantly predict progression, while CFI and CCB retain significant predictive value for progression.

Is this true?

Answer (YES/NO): NO